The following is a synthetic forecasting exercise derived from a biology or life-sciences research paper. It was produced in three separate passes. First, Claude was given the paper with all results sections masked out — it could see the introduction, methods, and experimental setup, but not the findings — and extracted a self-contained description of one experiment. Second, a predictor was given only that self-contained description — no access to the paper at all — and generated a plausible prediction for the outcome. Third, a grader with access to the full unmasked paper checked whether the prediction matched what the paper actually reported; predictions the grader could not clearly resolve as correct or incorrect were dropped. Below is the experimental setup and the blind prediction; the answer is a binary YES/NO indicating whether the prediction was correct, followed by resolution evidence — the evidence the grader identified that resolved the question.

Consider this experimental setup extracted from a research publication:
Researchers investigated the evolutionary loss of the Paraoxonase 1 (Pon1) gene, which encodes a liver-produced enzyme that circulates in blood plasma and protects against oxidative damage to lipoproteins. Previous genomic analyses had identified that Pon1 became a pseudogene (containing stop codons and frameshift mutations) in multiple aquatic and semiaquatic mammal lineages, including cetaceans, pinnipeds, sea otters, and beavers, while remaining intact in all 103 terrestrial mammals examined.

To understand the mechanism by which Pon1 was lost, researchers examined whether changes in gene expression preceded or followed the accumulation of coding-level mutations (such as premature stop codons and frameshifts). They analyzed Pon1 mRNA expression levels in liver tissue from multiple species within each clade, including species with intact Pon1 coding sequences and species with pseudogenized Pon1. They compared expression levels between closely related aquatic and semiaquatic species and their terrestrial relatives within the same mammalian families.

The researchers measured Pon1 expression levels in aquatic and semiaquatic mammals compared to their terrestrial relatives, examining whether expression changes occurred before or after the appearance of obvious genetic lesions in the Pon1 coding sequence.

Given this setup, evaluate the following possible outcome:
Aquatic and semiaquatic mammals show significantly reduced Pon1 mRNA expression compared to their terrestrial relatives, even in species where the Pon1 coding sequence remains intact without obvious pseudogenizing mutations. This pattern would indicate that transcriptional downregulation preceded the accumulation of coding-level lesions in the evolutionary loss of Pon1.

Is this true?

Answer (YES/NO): YES